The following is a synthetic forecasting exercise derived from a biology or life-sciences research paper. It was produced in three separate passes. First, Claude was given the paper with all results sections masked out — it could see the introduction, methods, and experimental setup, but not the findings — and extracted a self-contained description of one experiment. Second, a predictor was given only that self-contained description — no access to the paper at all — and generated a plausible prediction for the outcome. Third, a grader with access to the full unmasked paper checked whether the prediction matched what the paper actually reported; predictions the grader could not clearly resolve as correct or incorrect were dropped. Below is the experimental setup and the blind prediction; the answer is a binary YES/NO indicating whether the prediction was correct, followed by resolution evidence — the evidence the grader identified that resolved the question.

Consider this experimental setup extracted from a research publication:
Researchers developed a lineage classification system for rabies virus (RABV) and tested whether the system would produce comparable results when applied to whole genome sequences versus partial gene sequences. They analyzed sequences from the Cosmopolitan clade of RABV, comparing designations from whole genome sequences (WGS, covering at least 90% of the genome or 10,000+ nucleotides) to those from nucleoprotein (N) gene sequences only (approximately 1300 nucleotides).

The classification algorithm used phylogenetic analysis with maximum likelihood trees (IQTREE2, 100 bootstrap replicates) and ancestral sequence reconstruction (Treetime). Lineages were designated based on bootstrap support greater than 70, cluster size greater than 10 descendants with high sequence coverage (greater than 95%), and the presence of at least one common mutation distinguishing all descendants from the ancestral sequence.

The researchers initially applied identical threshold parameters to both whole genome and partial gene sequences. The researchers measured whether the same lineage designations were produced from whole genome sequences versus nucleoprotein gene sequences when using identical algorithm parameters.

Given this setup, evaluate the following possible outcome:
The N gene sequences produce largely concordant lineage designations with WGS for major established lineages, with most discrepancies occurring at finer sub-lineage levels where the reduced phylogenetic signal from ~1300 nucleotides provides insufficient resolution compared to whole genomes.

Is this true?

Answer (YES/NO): NO